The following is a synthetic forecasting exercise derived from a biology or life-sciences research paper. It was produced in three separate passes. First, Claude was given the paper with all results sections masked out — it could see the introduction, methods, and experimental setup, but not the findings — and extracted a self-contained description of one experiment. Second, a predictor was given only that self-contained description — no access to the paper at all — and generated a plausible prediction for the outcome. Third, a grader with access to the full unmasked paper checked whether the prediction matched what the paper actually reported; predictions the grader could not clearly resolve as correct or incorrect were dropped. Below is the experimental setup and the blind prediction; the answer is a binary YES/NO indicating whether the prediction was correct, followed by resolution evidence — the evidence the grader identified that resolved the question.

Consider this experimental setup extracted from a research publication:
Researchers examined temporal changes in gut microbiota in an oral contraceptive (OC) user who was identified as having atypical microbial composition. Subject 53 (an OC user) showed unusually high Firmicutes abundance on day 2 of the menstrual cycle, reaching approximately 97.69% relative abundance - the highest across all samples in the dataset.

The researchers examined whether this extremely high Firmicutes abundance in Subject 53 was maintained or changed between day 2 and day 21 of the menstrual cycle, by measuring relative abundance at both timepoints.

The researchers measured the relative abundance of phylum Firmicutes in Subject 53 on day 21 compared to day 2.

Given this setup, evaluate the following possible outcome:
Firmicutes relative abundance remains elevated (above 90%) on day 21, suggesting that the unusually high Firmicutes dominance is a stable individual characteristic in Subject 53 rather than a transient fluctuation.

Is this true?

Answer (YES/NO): NO